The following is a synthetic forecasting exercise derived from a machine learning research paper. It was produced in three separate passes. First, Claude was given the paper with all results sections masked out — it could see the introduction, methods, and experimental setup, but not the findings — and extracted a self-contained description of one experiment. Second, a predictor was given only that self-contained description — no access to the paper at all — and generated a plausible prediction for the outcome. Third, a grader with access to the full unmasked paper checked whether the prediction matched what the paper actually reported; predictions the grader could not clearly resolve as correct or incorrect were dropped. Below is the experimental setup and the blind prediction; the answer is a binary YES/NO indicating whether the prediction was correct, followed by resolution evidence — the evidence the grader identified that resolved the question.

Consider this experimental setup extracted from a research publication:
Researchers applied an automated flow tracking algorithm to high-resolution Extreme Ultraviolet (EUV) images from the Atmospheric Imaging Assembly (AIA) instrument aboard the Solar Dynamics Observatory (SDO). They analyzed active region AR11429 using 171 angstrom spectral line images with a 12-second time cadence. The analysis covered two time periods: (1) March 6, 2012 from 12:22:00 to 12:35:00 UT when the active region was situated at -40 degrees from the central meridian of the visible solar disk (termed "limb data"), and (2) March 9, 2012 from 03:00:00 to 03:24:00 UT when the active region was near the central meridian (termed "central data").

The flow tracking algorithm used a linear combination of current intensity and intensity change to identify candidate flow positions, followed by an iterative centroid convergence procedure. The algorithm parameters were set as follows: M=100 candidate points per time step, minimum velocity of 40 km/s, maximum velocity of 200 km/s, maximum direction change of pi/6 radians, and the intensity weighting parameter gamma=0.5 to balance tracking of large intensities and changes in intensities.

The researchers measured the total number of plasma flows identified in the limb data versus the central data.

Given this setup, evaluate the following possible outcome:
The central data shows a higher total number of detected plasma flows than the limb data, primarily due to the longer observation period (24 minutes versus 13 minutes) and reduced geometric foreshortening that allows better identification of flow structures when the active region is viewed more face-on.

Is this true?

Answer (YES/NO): YES